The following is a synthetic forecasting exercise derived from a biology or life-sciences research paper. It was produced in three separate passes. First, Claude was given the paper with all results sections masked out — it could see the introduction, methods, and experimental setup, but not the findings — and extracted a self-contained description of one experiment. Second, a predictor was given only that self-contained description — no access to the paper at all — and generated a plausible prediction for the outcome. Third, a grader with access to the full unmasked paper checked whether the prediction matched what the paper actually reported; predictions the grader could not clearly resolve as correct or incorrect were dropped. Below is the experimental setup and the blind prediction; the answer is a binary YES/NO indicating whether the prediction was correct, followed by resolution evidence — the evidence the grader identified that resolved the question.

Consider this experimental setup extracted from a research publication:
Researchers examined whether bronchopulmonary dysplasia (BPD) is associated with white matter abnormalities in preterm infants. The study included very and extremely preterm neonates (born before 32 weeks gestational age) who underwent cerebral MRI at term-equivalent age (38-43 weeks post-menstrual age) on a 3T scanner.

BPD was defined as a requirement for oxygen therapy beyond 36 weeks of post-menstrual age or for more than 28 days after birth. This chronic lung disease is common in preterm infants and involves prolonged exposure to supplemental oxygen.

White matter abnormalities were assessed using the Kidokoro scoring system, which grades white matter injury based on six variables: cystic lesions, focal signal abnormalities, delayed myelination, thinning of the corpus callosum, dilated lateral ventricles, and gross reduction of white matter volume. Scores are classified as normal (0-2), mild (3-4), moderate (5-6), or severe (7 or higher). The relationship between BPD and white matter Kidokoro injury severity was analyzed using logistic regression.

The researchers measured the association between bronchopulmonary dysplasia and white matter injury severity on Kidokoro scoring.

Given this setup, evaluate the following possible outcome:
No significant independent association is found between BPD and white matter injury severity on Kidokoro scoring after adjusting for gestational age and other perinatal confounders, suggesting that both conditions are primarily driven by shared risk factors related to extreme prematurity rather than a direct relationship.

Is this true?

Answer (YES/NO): YES